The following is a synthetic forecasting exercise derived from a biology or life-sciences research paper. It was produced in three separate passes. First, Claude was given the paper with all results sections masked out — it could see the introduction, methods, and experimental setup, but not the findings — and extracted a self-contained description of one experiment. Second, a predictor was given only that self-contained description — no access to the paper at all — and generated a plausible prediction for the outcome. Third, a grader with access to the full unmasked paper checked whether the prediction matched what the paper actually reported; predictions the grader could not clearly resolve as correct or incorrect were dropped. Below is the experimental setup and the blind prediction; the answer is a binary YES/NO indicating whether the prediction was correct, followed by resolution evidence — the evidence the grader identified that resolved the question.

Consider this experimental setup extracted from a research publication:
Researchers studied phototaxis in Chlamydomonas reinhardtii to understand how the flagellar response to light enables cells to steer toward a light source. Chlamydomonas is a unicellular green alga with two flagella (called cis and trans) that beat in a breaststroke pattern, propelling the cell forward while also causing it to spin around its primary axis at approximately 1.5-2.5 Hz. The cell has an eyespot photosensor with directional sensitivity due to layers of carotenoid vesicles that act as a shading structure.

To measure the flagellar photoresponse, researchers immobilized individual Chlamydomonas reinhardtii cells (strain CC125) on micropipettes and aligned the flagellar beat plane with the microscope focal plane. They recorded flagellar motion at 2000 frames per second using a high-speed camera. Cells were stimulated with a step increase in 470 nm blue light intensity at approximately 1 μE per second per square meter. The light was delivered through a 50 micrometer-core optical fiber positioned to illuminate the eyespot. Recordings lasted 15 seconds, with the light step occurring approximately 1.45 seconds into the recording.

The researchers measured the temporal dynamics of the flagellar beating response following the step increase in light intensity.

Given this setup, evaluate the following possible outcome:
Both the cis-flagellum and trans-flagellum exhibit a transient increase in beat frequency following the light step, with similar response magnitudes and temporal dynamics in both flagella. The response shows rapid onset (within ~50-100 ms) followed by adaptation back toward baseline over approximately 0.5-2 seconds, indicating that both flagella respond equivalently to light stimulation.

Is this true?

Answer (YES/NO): NO